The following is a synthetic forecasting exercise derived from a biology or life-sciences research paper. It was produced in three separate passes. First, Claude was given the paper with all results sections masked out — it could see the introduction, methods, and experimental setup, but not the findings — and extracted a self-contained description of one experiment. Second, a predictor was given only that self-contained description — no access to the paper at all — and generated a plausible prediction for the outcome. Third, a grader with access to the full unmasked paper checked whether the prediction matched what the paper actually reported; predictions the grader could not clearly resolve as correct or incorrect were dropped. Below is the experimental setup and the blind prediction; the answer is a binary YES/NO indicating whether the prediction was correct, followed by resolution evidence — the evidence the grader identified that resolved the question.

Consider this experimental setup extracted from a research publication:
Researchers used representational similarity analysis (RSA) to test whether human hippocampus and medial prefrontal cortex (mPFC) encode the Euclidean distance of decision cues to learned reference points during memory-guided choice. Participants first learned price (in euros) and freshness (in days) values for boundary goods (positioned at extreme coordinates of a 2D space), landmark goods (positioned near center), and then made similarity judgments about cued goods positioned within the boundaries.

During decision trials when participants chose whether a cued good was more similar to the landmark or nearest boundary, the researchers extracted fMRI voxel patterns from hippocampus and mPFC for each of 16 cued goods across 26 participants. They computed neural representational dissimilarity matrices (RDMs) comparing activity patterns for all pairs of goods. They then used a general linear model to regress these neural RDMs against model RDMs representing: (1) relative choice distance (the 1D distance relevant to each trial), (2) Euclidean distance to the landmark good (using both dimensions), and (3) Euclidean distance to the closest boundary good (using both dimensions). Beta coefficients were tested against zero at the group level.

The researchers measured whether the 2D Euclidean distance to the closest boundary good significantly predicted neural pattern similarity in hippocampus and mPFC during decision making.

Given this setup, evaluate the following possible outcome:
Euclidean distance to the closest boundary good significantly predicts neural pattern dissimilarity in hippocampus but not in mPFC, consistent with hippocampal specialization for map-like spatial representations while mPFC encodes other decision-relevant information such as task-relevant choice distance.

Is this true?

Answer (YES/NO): NO